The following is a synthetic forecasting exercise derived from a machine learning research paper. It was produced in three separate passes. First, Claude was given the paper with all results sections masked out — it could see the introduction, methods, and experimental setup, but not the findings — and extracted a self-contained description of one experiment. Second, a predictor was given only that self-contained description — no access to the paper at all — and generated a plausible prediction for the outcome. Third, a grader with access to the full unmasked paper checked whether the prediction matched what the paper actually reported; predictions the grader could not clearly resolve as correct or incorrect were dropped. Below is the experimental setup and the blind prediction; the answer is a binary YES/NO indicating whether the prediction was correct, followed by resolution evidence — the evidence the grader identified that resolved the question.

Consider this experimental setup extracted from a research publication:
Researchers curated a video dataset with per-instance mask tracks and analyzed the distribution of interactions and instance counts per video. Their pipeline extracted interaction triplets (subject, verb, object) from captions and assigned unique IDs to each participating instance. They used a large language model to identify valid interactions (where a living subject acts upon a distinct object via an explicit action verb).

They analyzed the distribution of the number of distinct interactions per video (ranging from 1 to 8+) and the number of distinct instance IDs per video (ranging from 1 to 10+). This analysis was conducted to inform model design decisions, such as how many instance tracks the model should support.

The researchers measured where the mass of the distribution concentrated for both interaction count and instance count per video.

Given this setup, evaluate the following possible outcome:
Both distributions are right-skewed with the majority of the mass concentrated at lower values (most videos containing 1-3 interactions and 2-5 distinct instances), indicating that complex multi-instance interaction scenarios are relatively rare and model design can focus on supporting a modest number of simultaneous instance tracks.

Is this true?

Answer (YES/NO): YES